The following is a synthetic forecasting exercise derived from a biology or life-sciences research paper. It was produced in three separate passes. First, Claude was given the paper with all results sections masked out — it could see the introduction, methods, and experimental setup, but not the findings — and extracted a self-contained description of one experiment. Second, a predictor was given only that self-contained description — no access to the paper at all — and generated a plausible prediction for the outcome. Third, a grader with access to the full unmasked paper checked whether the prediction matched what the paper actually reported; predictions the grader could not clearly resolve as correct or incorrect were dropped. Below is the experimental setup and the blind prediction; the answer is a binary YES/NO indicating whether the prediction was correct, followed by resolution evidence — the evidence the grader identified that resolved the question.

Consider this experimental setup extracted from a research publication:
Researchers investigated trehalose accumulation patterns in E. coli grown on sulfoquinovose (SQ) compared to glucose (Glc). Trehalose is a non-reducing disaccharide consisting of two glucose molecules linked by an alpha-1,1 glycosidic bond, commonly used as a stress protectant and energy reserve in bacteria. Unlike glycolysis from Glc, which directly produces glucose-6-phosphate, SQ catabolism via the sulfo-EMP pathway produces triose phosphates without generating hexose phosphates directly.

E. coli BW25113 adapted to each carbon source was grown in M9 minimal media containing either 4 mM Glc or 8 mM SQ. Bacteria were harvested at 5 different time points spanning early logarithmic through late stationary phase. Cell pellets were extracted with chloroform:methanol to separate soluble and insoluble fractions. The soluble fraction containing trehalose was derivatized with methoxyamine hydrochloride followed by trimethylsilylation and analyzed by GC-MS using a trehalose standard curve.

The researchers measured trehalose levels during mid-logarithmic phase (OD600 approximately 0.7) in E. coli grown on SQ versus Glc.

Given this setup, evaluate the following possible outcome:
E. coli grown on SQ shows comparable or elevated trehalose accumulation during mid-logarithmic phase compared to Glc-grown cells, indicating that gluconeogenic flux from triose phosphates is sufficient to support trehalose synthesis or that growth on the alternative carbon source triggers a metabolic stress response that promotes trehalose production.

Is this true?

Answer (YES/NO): YES